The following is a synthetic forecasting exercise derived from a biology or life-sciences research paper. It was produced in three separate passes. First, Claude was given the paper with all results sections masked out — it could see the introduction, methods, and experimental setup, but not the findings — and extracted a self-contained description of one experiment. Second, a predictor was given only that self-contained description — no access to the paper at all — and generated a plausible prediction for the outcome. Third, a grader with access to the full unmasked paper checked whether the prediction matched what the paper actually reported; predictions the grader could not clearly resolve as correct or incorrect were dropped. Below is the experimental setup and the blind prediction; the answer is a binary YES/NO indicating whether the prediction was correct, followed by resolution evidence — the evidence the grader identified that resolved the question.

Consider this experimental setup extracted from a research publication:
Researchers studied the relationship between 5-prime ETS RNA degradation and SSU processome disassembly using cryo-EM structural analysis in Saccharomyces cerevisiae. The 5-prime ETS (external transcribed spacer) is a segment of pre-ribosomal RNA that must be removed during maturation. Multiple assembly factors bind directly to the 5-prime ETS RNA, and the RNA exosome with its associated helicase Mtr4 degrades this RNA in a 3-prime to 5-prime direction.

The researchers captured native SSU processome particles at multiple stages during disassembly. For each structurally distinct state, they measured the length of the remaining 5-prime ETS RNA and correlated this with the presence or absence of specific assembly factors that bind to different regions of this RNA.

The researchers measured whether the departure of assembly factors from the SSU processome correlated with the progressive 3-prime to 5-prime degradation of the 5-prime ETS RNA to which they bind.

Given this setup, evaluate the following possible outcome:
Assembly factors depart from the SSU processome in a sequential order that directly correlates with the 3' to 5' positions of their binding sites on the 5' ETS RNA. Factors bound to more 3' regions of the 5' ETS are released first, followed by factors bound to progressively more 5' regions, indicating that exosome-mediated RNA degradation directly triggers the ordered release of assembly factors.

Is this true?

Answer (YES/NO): YES